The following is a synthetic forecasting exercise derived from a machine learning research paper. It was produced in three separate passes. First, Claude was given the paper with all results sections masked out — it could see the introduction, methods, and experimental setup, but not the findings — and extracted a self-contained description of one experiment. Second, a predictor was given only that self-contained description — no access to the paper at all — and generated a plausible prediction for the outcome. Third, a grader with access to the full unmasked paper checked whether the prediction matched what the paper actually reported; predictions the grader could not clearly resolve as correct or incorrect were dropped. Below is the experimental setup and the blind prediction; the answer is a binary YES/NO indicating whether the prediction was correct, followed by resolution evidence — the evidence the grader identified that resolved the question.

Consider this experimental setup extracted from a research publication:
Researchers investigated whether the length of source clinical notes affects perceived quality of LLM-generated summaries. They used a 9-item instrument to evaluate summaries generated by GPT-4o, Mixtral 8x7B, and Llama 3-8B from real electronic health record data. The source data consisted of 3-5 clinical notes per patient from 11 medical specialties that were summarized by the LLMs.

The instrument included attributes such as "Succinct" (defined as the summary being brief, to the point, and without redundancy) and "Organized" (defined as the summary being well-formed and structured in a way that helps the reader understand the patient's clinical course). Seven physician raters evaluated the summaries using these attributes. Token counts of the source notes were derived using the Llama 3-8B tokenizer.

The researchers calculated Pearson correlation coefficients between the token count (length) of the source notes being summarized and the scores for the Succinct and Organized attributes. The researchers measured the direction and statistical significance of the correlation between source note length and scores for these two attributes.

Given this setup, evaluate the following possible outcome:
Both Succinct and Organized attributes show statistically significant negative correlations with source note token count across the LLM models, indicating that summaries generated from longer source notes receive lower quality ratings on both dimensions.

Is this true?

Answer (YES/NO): YES